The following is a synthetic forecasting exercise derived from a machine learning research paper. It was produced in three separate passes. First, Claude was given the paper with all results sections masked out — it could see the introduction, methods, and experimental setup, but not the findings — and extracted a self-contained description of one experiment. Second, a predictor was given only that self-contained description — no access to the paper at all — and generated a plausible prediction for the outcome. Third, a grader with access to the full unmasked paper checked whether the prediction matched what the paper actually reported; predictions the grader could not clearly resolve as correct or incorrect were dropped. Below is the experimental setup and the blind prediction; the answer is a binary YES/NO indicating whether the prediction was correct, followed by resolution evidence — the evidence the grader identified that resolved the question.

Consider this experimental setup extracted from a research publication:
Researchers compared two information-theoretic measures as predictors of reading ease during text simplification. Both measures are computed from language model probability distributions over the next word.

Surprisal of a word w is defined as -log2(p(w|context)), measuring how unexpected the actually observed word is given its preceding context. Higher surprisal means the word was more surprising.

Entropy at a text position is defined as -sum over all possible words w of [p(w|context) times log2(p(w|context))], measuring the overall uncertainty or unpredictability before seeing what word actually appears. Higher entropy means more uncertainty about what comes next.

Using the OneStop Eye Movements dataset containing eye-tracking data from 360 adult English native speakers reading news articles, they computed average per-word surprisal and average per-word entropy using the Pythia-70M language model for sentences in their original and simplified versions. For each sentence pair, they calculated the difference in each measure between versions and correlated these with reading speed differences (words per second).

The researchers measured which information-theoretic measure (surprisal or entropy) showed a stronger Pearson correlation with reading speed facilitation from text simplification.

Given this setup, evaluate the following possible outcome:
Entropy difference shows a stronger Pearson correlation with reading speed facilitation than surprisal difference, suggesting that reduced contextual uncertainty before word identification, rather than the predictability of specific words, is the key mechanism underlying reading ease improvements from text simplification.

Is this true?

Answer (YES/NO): NO